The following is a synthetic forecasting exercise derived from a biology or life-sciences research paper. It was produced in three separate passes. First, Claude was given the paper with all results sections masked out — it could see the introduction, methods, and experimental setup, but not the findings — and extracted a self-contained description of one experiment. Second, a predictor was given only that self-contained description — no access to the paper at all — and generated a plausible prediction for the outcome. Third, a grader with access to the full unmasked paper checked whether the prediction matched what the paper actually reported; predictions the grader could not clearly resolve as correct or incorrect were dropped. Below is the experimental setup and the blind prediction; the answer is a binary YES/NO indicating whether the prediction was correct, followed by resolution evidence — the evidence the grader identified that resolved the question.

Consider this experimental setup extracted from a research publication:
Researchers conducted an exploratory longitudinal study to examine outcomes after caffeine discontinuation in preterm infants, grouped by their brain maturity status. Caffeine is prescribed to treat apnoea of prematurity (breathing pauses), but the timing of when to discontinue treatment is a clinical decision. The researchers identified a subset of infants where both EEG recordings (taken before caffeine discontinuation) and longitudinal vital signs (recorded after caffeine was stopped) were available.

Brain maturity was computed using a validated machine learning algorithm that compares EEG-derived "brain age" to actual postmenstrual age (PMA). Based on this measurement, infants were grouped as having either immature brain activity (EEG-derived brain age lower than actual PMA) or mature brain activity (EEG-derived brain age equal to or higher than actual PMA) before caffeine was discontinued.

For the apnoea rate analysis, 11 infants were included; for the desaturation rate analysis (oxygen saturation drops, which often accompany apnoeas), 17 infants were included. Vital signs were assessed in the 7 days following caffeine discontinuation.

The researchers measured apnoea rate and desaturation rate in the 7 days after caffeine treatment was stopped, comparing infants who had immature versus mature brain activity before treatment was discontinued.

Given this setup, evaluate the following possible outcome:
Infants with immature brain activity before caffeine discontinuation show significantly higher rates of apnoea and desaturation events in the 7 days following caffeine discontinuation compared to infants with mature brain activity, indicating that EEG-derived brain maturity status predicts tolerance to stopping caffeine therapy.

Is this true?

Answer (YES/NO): NO